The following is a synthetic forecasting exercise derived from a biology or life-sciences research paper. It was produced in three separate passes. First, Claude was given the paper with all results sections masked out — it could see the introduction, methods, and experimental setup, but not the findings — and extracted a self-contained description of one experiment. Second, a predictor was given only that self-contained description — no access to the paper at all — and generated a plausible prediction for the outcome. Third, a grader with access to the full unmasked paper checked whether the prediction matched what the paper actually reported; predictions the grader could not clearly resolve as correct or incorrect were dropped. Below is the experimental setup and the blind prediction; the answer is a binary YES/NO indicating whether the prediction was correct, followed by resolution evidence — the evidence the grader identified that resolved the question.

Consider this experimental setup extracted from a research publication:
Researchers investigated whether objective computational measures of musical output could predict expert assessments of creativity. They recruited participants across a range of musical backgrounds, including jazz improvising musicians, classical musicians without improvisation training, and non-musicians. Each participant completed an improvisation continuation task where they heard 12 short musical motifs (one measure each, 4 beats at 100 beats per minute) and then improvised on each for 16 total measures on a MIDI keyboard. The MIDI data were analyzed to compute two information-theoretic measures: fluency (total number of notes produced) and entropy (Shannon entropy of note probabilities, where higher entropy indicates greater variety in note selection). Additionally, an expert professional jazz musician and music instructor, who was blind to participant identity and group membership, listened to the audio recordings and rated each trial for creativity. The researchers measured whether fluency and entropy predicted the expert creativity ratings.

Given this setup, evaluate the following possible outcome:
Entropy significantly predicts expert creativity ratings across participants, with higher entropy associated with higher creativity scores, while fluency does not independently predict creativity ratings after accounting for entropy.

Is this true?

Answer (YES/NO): NO